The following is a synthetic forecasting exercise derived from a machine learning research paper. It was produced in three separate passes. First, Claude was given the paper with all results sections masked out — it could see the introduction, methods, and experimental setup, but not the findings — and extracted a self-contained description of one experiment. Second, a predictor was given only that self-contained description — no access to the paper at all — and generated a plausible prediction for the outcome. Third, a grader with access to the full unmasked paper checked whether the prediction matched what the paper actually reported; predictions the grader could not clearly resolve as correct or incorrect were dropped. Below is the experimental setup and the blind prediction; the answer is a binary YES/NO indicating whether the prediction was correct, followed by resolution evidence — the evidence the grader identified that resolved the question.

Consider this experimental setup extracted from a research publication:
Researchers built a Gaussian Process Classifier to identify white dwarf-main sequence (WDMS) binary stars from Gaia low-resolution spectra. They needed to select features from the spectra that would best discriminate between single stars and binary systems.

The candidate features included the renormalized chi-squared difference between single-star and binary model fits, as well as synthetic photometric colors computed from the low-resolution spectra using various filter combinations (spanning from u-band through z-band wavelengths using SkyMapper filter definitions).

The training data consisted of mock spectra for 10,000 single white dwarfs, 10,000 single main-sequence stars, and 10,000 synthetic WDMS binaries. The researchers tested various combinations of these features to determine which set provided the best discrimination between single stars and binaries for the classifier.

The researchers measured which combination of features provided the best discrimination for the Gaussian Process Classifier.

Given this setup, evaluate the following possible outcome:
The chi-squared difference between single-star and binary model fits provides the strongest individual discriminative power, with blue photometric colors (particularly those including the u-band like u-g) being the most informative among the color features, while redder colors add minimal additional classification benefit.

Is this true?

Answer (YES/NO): NO